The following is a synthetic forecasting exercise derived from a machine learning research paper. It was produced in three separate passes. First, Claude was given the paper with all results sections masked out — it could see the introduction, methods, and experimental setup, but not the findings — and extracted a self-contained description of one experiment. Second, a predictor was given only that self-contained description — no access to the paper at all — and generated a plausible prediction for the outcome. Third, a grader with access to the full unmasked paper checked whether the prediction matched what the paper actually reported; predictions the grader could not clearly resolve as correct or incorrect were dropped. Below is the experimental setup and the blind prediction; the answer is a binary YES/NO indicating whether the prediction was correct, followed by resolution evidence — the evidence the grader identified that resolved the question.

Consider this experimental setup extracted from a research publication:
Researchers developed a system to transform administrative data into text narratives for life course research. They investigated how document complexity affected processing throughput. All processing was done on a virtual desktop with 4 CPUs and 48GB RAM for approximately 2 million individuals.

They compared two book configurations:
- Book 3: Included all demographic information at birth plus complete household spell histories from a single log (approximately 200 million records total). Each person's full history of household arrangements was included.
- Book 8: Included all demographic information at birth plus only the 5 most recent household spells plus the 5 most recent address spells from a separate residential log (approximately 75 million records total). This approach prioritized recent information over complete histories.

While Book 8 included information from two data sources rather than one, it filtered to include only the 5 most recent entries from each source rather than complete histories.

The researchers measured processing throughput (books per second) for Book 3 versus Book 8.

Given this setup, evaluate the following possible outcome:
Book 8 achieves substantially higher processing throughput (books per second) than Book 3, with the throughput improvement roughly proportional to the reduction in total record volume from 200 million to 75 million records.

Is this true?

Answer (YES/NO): NO